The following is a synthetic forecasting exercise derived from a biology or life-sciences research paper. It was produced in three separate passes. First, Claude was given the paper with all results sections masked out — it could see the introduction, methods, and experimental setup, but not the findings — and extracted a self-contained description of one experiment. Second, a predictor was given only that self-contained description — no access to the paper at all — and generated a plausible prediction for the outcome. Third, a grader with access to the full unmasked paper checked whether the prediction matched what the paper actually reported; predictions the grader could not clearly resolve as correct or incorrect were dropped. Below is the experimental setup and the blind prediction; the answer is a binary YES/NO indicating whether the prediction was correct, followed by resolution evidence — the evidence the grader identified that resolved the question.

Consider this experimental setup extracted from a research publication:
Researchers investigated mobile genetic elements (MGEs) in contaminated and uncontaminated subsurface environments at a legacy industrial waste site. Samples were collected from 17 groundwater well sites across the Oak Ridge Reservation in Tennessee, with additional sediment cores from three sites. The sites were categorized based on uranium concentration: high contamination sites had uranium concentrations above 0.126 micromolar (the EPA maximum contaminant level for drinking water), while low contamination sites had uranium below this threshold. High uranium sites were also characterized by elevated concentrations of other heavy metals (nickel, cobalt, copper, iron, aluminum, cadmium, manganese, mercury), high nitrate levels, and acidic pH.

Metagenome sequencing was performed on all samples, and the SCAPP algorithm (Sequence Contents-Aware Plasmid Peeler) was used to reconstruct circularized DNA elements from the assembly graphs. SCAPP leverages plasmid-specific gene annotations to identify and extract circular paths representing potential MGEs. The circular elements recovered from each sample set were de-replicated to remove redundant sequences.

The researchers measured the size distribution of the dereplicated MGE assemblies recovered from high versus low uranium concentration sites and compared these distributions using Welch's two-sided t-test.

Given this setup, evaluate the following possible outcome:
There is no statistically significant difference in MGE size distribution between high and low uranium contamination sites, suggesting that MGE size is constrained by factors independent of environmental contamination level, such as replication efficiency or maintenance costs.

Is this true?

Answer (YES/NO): NO